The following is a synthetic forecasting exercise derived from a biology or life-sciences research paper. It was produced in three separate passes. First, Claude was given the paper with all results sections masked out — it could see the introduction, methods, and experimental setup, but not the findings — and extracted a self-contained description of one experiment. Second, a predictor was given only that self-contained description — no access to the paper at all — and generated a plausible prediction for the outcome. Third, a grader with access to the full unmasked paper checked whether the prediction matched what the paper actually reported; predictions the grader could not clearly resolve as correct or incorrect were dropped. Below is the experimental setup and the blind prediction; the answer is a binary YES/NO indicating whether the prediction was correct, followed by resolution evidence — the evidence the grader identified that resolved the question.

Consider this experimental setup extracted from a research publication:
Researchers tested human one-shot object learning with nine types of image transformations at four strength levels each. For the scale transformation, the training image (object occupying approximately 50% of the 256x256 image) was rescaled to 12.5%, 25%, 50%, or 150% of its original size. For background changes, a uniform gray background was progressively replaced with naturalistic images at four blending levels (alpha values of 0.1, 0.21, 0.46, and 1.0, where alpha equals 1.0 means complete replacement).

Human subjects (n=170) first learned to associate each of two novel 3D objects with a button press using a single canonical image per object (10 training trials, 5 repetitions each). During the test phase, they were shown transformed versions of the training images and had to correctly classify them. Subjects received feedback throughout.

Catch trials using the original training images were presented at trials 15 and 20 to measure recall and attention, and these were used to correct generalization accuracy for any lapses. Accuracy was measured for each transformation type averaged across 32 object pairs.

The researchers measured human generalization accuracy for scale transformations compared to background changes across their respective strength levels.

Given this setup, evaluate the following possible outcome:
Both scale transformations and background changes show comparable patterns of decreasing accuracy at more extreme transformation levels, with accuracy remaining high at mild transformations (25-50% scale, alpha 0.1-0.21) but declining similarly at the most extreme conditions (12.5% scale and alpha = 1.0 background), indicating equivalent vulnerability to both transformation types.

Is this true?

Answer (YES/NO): NO